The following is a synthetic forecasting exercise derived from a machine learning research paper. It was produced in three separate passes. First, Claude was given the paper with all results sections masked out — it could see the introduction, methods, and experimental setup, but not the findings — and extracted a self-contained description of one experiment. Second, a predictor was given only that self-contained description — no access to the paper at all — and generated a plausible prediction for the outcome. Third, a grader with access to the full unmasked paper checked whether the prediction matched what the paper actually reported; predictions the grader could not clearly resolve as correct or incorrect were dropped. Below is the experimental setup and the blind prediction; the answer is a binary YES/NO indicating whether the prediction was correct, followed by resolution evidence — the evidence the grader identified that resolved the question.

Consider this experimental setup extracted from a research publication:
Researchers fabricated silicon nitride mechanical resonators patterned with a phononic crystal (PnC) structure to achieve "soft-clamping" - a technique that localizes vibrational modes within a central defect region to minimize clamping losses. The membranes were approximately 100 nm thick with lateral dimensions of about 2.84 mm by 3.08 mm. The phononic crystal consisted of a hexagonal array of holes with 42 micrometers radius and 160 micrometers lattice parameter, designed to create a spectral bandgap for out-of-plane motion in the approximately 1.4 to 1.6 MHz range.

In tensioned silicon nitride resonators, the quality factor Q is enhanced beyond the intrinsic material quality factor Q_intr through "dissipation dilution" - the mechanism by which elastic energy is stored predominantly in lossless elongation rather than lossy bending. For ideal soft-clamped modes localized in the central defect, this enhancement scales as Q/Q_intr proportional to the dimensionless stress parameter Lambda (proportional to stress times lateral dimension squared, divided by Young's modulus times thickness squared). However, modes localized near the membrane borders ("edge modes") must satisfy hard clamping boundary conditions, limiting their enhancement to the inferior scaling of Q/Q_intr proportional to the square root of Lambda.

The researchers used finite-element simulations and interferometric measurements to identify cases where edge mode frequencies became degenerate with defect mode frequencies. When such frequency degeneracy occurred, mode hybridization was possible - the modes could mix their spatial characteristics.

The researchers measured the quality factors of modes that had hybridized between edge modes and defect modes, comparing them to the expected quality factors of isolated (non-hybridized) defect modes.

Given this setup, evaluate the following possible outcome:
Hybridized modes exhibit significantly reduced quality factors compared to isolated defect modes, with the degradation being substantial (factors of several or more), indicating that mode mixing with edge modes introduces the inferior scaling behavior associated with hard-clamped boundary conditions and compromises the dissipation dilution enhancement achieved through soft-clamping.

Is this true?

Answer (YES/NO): YES